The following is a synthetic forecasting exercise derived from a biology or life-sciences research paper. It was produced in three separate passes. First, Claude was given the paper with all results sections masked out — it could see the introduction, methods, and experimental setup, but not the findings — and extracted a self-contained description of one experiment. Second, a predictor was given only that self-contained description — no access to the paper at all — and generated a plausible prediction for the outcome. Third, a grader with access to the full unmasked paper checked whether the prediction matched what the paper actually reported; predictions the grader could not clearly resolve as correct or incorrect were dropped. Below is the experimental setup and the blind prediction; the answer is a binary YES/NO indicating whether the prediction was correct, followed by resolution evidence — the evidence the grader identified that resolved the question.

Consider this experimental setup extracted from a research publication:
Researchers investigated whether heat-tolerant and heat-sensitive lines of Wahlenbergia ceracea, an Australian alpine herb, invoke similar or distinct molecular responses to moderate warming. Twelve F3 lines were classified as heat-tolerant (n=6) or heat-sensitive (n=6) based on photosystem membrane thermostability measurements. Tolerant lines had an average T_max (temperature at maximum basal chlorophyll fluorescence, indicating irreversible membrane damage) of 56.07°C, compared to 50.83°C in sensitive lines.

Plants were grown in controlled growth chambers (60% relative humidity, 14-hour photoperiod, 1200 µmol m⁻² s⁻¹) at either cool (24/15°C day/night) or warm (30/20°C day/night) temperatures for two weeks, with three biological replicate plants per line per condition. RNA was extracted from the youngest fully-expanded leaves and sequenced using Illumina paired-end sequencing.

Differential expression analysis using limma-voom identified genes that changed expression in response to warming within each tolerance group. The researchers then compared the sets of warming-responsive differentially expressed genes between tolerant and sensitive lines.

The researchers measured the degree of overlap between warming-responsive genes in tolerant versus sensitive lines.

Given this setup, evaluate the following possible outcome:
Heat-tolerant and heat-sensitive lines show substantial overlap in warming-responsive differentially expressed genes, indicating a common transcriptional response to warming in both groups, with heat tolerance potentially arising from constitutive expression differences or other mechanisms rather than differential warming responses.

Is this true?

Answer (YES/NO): NO